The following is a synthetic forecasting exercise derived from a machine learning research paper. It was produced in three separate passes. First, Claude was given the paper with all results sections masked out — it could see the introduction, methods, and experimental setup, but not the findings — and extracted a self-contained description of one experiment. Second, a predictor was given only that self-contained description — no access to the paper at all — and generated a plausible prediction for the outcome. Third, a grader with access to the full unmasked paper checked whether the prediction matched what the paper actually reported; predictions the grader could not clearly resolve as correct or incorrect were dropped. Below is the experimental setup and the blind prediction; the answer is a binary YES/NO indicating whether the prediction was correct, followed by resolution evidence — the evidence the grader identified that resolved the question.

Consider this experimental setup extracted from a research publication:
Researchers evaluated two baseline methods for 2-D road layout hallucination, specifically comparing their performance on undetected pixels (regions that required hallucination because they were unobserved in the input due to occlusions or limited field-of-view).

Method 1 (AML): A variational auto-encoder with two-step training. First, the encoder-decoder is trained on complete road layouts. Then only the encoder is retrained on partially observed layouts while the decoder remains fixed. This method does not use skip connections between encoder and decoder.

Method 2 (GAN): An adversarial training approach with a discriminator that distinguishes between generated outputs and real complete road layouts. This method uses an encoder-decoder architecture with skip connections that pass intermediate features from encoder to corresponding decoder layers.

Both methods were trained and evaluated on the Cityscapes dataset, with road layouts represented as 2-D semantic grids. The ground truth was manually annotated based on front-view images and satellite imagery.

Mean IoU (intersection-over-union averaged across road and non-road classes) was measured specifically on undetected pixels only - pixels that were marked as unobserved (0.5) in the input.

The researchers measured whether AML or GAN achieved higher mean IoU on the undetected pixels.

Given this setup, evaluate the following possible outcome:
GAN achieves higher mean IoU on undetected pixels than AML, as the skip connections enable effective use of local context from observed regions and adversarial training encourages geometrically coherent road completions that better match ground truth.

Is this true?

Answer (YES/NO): NO